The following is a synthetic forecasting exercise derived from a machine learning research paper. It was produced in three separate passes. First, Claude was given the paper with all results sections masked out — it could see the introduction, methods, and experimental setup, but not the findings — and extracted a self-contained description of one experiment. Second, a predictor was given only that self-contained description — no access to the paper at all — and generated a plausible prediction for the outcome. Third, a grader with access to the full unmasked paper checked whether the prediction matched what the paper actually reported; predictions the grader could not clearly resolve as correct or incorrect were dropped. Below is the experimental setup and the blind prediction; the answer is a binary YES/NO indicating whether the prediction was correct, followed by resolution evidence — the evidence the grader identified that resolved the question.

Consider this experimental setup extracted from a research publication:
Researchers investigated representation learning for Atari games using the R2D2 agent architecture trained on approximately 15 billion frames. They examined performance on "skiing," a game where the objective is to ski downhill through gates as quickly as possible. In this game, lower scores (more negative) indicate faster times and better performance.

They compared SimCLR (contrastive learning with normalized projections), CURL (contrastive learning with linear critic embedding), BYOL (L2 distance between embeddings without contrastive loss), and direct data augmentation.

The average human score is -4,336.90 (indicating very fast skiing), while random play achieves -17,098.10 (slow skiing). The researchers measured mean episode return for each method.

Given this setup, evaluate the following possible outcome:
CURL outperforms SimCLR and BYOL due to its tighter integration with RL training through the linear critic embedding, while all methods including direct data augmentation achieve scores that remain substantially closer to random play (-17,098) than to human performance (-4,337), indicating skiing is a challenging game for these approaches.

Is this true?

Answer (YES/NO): NO